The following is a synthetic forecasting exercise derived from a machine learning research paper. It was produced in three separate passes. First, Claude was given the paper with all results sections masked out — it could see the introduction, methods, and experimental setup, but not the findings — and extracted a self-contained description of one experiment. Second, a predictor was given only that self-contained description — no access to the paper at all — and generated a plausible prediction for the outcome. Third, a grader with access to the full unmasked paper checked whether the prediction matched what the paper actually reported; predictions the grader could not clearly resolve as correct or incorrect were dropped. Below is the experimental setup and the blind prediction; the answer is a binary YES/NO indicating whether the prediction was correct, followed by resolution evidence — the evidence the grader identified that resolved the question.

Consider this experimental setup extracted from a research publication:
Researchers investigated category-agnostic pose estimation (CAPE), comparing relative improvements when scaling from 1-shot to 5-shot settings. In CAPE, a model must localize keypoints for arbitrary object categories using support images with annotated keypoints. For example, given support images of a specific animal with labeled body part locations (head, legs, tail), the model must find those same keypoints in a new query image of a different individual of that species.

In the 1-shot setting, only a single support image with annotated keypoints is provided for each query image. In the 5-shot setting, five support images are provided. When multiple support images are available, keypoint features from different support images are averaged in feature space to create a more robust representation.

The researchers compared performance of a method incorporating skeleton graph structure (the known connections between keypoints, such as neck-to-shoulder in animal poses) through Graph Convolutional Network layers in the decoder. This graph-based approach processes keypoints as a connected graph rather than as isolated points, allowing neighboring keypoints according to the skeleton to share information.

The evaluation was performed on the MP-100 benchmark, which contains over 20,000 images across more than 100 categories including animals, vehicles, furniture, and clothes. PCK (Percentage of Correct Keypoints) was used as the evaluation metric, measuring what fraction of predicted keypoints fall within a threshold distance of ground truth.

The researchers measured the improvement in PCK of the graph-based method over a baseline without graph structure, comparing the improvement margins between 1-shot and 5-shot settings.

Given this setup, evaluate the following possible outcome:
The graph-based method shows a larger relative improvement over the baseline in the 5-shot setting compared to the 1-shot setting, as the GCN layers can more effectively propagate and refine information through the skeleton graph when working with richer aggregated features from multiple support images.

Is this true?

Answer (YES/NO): NO